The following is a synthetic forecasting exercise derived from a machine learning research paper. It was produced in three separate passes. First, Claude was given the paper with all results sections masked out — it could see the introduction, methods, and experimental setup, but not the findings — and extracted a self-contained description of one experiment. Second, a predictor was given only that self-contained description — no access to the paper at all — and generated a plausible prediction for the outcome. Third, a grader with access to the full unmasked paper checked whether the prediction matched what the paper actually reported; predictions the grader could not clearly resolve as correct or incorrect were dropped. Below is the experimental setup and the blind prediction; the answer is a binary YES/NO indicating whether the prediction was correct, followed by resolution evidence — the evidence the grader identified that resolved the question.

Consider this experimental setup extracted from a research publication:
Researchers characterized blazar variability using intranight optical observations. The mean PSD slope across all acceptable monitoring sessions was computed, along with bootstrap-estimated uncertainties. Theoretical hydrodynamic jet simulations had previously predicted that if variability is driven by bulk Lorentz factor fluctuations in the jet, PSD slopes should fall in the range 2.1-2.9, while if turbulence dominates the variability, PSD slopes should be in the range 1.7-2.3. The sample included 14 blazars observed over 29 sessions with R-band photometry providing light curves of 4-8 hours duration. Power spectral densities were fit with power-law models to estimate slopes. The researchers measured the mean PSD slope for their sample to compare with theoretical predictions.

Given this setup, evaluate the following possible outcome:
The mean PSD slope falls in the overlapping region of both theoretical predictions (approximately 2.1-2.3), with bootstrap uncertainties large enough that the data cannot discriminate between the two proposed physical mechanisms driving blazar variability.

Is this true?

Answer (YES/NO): NO